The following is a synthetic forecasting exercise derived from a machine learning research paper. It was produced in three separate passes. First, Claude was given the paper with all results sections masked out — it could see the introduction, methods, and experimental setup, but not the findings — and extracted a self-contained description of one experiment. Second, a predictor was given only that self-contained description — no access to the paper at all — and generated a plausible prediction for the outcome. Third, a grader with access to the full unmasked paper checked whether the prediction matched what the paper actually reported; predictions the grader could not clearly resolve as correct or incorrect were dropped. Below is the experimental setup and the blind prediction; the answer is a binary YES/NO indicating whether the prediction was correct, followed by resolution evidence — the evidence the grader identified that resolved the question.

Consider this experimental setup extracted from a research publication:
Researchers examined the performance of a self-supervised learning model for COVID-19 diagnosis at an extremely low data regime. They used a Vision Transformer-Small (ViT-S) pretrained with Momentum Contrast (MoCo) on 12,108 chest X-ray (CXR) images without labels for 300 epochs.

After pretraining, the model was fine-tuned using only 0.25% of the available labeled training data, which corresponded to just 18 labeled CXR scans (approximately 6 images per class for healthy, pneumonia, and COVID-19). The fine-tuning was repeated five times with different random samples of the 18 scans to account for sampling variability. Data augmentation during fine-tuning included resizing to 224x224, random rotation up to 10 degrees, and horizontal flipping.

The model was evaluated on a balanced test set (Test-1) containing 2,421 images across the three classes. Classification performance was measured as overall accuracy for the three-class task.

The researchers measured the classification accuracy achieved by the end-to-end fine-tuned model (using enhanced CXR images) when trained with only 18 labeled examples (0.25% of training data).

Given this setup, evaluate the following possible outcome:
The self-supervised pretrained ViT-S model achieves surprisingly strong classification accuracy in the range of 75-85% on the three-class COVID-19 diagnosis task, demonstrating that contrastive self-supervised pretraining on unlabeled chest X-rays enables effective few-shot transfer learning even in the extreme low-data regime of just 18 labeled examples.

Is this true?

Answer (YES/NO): YES